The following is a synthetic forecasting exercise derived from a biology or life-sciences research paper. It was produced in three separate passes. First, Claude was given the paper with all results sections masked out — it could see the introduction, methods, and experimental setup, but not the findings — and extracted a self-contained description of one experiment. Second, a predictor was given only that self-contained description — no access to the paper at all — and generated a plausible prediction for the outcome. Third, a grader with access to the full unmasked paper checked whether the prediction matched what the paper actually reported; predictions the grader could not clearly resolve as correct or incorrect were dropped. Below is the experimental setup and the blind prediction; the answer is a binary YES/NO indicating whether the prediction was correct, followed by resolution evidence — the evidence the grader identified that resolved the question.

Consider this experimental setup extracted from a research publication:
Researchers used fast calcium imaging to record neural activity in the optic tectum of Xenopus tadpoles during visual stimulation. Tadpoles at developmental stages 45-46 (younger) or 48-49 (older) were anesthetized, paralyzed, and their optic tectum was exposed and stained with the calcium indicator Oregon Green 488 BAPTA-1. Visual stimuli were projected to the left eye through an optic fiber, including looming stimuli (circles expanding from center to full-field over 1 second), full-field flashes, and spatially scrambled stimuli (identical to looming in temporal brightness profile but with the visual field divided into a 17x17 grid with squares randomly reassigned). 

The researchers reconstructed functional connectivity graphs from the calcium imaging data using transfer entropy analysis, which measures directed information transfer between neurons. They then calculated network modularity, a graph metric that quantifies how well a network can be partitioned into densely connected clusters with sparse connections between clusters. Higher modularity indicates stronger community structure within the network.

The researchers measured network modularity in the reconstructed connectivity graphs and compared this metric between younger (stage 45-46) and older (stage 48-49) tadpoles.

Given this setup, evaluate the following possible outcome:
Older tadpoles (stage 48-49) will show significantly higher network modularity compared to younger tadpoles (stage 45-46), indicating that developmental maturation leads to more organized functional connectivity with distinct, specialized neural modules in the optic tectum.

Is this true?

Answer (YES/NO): YES